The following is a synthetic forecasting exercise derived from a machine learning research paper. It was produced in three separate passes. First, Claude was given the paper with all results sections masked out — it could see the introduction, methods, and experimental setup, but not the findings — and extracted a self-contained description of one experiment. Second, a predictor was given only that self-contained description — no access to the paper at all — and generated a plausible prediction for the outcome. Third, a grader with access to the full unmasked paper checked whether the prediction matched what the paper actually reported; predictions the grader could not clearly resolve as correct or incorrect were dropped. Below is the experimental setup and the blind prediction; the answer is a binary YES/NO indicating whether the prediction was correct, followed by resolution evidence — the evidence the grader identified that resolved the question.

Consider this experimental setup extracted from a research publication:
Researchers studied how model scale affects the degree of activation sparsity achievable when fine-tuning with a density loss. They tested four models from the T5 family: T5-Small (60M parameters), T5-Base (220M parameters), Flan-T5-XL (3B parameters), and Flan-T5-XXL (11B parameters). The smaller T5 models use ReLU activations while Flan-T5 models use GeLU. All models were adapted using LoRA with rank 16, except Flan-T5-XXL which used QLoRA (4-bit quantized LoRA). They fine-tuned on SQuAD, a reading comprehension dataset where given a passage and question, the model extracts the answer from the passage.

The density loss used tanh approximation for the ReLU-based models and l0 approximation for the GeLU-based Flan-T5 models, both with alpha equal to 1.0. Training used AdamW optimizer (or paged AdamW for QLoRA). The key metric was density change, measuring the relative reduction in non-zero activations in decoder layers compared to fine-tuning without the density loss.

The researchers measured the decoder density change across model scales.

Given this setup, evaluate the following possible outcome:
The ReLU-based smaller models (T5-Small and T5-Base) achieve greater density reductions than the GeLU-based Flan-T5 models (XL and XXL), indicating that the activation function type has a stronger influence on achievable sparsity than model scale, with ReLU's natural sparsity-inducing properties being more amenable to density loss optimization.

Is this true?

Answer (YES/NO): NO